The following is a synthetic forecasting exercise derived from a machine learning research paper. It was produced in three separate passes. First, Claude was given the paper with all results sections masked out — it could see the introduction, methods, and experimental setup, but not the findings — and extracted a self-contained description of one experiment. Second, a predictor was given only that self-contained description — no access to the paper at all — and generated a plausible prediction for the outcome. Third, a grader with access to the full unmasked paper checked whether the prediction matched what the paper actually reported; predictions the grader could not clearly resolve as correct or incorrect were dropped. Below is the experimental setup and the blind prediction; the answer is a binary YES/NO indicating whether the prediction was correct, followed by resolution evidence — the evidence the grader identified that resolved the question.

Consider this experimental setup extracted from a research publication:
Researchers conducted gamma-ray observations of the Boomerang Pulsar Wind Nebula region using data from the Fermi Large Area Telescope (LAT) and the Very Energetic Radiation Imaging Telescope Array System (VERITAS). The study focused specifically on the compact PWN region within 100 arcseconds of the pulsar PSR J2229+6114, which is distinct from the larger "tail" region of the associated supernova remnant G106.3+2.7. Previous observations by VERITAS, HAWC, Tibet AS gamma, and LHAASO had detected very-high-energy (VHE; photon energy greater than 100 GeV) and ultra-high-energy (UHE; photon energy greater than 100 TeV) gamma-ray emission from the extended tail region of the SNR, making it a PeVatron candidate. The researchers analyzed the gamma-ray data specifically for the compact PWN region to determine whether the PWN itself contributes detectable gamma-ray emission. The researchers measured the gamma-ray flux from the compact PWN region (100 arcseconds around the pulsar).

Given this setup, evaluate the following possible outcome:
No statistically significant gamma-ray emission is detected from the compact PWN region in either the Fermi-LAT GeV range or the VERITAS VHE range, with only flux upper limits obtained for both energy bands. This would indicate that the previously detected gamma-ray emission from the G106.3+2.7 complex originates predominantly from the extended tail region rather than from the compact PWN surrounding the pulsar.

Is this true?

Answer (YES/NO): YES